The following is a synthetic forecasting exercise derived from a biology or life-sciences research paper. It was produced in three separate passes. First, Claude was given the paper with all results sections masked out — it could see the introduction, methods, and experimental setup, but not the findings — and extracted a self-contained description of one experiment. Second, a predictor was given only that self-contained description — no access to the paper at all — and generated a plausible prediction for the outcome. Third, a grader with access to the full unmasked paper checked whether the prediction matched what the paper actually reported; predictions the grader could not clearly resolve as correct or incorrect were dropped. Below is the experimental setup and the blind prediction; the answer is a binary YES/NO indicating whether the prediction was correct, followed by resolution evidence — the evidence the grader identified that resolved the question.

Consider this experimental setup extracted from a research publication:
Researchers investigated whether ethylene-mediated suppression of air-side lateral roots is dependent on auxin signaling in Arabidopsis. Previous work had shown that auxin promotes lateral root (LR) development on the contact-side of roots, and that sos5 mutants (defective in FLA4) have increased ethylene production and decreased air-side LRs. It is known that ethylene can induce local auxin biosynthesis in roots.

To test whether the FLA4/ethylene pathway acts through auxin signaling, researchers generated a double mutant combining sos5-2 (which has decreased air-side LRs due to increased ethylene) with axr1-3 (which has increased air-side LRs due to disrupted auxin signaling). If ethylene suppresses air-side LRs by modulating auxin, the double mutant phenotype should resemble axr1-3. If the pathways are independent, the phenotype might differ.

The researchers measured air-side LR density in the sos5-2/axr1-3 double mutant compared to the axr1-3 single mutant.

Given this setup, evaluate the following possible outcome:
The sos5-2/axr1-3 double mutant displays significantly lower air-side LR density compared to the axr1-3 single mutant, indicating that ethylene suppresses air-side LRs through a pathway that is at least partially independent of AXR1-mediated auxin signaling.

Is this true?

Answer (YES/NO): YES